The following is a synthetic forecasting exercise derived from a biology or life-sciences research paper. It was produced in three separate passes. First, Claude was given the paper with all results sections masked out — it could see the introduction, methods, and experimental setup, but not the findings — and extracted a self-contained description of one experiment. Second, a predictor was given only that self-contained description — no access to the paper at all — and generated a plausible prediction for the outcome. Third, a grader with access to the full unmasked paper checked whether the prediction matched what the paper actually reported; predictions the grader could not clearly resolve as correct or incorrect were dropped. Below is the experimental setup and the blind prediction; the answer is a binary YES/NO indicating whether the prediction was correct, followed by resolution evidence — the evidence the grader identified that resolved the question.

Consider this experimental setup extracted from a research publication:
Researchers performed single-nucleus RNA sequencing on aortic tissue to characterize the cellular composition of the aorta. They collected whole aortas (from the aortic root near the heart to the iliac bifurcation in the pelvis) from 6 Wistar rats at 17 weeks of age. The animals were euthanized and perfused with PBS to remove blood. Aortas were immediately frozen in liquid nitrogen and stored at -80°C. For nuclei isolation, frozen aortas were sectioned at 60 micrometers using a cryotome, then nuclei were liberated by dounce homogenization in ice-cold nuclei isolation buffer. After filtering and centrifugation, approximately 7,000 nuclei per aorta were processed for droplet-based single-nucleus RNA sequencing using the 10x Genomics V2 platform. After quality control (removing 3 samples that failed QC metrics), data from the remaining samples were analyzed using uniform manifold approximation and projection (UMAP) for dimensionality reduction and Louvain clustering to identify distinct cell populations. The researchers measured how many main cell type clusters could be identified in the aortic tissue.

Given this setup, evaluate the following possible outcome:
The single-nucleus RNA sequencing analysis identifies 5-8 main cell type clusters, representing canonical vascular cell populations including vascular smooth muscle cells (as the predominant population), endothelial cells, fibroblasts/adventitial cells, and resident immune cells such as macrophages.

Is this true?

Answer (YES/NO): NO